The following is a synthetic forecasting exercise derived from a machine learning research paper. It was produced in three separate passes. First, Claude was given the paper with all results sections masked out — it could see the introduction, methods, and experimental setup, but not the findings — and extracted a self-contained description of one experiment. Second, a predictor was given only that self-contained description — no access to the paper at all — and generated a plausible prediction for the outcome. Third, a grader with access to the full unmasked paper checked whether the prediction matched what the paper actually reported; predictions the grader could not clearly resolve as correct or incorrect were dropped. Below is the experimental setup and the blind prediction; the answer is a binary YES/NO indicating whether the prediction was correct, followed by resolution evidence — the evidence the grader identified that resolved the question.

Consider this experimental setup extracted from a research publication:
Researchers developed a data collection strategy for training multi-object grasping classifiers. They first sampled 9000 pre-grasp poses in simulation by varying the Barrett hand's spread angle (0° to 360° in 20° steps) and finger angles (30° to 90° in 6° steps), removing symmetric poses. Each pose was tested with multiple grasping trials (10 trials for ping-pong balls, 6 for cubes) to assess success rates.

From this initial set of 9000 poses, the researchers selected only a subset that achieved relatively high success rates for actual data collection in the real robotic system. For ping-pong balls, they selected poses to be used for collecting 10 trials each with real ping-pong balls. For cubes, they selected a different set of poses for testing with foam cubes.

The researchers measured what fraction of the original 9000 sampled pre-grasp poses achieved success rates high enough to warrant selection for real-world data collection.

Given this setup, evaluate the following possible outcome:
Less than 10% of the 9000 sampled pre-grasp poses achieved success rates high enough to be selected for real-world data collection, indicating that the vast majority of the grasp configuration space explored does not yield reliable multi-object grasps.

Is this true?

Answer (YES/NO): YES